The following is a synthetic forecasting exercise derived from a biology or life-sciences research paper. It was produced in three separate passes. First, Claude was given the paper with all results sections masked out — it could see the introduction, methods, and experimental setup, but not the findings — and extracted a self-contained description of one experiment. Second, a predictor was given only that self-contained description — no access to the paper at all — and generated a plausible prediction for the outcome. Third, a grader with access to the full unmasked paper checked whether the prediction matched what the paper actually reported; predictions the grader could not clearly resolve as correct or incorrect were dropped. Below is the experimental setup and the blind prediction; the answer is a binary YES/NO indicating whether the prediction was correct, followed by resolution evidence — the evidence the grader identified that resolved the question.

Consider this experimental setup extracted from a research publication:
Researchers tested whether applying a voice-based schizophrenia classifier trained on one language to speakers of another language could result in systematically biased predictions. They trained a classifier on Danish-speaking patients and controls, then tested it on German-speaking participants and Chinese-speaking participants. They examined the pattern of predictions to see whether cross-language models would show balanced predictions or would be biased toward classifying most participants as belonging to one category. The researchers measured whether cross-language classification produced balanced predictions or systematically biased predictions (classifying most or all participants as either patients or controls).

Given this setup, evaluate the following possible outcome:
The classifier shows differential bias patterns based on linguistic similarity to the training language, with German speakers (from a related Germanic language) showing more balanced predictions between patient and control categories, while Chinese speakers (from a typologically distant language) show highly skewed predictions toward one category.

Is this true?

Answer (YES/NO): NO